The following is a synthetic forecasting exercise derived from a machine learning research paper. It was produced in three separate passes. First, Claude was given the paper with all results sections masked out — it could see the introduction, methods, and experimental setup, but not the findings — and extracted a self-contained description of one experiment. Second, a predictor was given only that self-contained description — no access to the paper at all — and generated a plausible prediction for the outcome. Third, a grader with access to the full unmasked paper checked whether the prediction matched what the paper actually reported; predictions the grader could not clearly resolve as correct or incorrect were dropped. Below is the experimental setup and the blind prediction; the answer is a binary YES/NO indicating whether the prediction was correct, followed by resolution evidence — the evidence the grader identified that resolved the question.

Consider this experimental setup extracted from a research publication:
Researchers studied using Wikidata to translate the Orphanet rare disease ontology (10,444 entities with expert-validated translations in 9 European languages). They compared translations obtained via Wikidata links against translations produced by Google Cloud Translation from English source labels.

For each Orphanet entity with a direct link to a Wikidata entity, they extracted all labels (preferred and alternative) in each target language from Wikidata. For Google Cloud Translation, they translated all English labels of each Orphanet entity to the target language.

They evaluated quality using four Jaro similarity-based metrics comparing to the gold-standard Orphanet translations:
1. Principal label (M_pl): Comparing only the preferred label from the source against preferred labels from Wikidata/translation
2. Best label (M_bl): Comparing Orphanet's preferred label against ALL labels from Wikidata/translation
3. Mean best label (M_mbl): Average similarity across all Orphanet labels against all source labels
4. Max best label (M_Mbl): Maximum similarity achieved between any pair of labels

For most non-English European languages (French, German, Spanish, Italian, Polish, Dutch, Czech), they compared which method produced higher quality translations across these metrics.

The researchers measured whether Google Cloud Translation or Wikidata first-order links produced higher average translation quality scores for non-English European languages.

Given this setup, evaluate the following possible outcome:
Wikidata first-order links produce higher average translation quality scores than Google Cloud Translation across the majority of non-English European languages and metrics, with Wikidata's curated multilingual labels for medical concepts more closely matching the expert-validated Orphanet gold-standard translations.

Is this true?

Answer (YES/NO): NO